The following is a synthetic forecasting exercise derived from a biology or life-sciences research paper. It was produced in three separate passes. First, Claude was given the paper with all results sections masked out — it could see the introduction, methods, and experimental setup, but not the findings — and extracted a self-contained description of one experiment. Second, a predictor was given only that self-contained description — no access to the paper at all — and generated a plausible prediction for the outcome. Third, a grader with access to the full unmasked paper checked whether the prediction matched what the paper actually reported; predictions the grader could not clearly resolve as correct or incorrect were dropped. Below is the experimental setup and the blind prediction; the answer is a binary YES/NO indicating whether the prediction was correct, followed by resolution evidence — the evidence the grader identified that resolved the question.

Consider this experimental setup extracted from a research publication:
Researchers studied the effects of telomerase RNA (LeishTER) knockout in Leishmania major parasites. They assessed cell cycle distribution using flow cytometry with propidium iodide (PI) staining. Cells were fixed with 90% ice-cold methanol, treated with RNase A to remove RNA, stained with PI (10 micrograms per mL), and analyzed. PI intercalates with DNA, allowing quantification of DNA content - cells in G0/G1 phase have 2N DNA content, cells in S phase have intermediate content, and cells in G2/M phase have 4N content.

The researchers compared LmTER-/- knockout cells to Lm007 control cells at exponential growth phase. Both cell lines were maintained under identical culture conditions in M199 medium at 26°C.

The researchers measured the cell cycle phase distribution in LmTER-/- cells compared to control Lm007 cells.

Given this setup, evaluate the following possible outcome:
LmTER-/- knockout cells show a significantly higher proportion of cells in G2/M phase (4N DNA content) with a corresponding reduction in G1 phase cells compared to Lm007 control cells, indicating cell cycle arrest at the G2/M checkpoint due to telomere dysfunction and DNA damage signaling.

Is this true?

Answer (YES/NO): NO